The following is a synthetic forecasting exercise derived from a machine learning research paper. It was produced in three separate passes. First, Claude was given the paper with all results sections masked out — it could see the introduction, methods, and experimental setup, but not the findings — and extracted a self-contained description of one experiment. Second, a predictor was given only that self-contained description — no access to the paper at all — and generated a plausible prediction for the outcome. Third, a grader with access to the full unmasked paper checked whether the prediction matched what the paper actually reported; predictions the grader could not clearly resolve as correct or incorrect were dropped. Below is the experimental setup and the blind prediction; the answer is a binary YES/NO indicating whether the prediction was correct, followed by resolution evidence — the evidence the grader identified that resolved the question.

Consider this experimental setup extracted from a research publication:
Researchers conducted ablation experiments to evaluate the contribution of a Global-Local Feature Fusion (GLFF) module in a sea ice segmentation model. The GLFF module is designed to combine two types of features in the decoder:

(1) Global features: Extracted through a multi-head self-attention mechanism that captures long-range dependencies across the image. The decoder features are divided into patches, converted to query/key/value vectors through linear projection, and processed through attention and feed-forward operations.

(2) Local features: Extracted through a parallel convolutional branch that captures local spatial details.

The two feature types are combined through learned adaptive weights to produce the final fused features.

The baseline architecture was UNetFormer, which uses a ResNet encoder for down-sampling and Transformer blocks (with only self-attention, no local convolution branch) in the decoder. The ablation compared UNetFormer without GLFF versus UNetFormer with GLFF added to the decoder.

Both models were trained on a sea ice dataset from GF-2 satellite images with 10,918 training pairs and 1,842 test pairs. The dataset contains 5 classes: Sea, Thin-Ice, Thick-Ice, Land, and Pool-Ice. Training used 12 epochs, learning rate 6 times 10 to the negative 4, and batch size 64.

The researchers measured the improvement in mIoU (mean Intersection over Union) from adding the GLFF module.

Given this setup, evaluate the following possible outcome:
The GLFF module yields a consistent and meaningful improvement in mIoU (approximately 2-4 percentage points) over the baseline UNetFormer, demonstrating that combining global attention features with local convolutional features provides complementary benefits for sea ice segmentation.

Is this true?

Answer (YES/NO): NO